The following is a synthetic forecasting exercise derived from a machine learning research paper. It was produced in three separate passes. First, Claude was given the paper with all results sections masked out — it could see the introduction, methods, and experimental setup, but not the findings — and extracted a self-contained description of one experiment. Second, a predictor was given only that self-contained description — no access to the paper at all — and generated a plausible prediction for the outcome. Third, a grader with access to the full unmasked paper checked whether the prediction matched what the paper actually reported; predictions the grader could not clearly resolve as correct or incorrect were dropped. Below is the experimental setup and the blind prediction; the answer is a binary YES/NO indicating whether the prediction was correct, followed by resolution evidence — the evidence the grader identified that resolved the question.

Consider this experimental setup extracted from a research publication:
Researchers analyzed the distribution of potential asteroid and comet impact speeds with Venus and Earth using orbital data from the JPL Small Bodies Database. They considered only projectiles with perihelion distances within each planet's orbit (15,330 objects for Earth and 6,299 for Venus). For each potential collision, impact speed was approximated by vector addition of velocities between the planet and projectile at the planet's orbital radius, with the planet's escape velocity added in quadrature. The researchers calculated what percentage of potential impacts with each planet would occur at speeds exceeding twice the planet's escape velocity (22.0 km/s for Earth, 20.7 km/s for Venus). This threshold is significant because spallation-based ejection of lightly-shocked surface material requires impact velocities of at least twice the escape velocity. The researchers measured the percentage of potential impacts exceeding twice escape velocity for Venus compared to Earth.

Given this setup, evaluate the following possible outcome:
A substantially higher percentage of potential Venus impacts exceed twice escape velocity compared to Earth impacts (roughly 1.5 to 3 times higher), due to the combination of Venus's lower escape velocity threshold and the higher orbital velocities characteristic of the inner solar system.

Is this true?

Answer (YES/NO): YES